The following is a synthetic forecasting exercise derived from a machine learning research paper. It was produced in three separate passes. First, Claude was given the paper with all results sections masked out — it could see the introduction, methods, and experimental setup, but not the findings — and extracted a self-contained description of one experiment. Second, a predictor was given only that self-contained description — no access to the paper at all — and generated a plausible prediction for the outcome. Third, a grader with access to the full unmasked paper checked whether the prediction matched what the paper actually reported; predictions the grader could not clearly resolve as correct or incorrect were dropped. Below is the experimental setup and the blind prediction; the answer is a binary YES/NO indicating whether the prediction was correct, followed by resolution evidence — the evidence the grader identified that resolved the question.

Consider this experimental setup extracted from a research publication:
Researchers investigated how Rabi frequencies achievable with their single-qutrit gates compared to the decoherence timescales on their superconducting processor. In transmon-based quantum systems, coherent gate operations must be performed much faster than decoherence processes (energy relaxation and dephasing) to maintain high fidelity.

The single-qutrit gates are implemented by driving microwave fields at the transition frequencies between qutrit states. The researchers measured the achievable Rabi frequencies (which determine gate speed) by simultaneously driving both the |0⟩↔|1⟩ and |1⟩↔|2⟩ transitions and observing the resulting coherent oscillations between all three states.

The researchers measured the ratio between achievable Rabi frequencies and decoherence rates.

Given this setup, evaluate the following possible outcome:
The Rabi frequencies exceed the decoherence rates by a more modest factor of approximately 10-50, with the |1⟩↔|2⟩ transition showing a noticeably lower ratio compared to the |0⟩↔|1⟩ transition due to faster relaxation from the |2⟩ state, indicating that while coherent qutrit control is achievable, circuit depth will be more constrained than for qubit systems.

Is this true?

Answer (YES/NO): NO